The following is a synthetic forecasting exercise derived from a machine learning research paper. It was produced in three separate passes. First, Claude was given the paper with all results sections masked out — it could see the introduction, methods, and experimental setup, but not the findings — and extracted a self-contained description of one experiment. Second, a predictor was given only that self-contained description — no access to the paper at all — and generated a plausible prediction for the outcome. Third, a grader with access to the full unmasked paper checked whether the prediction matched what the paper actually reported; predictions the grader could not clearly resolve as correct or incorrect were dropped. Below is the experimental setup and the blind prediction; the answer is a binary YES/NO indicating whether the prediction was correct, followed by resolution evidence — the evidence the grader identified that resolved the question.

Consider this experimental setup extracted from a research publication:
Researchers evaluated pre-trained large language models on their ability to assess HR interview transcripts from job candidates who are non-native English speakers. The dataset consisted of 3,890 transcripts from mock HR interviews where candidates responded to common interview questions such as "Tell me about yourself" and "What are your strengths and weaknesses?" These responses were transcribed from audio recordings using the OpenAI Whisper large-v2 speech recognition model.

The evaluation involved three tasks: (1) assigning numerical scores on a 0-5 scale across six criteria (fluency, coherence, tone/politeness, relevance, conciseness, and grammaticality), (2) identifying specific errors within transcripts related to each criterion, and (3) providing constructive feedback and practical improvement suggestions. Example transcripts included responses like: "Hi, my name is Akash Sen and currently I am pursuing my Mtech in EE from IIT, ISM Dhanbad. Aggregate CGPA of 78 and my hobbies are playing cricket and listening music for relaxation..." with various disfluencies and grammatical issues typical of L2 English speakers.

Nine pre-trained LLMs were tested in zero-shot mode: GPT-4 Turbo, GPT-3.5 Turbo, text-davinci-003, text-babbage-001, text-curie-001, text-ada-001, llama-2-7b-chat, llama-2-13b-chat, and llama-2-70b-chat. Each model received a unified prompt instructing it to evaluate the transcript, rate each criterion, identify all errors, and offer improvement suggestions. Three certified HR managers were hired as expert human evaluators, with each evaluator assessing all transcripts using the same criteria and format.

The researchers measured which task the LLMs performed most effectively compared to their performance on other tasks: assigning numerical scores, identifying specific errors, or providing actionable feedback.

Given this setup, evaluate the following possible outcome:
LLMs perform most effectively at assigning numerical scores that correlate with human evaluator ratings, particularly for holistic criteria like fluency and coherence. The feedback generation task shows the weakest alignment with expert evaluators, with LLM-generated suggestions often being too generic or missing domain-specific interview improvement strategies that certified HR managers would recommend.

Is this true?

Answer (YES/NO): NO